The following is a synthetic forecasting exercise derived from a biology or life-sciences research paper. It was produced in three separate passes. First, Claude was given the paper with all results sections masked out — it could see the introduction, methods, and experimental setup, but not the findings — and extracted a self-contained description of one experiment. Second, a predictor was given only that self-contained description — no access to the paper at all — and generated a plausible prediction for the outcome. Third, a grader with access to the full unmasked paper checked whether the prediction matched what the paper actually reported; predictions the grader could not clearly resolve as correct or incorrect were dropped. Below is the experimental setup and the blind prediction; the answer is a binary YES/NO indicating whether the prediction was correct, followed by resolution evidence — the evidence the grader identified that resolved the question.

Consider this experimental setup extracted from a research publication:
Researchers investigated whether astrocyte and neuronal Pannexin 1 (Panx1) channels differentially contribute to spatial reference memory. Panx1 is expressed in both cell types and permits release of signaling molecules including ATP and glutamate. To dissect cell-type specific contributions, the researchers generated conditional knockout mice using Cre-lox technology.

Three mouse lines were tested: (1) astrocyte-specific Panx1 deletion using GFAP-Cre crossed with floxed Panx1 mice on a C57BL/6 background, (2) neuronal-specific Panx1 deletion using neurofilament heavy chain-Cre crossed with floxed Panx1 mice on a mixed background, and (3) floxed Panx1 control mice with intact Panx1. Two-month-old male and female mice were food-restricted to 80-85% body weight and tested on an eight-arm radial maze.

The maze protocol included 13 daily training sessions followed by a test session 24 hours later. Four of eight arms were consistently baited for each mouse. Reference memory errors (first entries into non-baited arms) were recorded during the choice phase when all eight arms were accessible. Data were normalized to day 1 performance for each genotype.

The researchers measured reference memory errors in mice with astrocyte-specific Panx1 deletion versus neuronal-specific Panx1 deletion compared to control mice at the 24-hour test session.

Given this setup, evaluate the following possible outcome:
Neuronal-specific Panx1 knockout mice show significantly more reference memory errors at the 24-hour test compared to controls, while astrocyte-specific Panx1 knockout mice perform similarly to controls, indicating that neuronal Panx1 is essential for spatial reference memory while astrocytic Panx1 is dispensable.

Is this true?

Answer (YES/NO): NO